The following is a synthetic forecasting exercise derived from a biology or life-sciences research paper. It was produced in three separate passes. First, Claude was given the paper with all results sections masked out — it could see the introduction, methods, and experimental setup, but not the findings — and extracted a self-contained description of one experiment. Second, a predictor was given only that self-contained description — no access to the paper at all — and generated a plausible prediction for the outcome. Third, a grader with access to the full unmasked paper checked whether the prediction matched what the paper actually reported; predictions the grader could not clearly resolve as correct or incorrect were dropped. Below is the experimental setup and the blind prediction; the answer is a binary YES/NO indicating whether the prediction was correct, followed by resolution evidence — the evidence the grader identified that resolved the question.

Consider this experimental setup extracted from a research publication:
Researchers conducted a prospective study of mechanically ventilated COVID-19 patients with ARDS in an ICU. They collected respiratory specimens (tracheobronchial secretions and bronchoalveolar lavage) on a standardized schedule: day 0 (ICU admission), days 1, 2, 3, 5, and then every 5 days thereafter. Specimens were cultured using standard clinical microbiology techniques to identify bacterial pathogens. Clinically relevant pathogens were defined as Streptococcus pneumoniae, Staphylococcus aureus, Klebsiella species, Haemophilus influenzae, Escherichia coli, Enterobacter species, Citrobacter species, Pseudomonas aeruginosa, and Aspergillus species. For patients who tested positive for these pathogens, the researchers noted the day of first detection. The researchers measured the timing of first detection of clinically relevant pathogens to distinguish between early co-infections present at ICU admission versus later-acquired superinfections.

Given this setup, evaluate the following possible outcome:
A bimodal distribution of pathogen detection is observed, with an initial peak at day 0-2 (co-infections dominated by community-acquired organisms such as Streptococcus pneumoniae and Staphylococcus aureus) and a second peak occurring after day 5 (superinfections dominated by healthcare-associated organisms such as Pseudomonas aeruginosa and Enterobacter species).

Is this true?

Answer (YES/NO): NO